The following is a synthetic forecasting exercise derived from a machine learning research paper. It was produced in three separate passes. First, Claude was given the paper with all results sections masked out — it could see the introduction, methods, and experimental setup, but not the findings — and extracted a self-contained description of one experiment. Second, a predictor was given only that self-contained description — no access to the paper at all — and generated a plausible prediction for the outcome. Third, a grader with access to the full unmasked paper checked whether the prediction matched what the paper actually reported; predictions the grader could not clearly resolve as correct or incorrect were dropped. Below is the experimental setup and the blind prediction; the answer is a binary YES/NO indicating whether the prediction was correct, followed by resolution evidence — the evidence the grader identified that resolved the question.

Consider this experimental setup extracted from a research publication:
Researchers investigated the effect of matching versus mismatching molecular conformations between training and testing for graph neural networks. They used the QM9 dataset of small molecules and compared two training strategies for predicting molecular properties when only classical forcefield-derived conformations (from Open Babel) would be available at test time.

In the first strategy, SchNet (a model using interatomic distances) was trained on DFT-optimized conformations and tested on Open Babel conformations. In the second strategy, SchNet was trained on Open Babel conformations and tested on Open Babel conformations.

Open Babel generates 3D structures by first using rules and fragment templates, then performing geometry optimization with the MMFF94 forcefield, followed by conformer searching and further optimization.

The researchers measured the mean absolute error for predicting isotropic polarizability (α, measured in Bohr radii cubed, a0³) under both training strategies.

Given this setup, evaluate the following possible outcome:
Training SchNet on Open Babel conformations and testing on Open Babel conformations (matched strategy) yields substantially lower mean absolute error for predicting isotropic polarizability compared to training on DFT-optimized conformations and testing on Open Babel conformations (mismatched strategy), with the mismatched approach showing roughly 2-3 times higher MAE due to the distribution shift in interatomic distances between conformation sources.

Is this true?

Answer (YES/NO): YES